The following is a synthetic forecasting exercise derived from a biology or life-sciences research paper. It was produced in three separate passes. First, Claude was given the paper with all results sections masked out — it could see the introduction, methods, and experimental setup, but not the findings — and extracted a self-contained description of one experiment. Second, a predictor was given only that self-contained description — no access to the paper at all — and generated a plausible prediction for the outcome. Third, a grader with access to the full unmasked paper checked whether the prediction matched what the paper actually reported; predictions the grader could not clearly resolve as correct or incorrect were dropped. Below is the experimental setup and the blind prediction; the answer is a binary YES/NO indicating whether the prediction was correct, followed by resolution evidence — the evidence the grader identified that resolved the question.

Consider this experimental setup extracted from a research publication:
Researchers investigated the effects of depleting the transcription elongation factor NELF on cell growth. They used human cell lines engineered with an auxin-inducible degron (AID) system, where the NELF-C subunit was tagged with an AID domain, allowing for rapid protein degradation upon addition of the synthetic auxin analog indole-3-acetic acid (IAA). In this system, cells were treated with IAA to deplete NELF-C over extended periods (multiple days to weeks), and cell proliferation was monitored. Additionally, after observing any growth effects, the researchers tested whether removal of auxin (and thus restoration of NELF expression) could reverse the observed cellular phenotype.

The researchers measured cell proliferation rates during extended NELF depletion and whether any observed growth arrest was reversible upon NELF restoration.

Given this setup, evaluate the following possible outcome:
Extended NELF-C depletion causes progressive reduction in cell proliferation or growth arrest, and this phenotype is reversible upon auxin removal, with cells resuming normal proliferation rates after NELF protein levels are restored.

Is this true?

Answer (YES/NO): YES